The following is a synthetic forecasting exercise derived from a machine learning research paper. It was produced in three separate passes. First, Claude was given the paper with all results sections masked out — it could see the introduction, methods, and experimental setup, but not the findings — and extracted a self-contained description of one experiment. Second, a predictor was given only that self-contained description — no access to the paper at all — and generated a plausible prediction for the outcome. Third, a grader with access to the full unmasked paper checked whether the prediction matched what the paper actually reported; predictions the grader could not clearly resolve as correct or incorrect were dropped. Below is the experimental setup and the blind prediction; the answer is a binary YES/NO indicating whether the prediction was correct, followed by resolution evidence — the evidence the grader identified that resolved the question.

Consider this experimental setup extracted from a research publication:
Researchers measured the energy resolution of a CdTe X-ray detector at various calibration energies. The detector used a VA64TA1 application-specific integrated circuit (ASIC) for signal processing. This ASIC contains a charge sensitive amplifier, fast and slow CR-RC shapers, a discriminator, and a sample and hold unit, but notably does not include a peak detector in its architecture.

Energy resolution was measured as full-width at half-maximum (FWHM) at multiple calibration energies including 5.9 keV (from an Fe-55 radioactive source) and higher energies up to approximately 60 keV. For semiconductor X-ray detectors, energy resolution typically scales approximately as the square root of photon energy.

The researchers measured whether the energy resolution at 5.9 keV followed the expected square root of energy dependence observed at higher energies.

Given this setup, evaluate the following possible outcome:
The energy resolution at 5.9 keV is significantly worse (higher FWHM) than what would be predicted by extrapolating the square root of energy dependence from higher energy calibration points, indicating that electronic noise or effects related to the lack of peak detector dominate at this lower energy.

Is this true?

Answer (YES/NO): YES